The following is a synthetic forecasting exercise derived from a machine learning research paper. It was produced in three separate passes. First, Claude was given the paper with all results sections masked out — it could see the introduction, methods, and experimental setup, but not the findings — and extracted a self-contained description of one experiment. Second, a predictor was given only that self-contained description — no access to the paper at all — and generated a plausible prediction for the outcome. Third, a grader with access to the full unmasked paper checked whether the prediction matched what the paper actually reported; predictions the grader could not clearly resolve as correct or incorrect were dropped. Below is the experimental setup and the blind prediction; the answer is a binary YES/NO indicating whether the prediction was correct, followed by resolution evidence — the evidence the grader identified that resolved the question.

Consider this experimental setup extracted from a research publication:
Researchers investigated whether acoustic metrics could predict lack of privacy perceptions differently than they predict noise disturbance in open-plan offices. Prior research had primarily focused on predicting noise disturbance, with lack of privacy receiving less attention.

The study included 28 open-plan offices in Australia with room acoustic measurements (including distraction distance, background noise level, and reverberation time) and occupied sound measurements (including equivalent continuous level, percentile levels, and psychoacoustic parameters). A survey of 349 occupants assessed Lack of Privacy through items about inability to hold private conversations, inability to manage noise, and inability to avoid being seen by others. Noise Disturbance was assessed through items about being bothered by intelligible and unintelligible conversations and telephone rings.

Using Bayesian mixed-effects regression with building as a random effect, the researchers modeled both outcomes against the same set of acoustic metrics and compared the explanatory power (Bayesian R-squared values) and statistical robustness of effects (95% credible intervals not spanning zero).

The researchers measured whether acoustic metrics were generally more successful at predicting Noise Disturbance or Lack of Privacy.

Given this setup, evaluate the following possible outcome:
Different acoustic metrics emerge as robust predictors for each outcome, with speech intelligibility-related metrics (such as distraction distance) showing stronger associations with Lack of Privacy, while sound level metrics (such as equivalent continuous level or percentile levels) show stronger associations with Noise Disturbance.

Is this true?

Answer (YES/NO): NO